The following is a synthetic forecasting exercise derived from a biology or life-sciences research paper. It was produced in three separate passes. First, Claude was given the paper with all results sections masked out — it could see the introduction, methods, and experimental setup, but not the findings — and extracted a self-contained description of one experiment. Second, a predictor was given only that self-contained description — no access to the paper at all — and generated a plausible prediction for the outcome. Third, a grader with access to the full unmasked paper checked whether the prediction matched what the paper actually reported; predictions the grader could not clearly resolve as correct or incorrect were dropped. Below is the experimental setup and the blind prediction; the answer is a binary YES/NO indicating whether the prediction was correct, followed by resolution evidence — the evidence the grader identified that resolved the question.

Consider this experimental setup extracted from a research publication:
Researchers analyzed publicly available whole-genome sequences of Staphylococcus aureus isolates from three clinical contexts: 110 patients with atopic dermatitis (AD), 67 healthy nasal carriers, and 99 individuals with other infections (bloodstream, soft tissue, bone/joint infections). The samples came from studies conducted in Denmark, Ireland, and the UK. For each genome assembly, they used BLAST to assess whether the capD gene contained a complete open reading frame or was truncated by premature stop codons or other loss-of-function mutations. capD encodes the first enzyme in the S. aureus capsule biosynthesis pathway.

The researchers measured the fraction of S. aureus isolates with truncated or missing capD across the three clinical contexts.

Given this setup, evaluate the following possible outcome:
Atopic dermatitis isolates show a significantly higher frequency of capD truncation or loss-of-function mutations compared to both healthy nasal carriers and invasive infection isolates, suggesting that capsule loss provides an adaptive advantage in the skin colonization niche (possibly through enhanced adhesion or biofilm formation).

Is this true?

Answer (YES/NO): YES